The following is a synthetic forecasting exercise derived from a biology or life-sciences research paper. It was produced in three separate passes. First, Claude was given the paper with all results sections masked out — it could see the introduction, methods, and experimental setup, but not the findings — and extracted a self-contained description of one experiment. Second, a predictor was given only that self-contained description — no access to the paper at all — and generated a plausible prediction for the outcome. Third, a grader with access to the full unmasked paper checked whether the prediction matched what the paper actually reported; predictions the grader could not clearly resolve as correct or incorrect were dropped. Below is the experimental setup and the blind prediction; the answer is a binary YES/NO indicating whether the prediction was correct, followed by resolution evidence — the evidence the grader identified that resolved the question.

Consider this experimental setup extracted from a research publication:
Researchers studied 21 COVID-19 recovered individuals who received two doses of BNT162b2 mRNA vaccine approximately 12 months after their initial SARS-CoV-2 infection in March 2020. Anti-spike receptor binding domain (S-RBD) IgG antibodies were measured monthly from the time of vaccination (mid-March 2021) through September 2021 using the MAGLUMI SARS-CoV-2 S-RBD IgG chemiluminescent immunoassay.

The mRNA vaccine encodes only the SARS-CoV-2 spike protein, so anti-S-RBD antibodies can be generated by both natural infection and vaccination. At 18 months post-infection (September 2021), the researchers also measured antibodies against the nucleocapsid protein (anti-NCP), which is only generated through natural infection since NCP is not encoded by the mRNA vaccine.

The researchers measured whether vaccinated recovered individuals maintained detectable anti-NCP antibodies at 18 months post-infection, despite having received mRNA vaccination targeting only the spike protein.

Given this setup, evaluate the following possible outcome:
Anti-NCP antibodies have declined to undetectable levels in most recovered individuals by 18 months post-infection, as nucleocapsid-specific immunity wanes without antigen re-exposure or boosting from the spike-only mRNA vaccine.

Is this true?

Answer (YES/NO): NO